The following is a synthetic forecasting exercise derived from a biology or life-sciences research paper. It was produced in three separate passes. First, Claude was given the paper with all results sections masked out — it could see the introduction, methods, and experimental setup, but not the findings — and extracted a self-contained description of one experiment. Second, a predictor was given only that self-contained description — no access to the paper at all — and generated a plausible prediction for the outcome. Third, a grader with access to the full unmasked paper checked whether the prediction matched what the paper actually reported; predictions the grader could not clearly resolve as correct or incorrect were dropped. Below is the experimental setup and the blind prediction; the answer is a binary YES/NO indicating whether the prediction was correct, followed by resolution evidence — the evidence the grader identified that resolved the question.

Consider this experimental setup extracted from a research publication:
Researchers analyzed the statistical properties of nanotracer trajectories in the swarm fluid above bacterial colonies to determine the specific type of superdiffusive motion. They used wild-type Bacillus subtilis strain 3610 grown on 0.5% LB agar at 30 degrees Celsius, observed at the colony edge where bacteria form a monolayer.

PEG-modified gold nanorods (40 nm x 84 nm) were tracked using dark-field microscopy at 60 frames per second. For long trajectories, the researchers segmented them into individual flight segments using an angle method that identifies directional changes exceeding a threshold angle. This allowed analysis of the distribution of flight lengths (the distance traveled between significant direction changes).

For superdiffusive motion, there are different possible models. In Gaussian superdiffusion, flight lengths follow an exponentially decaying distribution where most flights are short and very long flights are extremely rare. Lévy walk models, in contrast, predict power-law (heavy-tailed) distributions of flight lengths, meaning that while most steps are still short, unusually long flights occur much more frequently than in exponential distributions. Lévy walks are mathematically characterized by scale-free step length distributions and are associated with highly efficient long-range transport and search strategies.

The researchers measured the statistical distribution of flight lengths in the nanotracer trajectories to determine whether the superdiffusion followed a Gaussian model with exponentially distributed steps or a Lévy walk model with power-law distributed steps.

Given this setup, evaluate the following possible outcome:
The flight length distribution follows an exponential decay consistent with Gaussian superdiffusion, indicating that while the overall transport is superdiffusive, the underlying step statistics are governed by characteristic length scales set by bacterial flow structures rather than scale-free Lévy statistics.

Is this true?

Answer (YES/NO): NO